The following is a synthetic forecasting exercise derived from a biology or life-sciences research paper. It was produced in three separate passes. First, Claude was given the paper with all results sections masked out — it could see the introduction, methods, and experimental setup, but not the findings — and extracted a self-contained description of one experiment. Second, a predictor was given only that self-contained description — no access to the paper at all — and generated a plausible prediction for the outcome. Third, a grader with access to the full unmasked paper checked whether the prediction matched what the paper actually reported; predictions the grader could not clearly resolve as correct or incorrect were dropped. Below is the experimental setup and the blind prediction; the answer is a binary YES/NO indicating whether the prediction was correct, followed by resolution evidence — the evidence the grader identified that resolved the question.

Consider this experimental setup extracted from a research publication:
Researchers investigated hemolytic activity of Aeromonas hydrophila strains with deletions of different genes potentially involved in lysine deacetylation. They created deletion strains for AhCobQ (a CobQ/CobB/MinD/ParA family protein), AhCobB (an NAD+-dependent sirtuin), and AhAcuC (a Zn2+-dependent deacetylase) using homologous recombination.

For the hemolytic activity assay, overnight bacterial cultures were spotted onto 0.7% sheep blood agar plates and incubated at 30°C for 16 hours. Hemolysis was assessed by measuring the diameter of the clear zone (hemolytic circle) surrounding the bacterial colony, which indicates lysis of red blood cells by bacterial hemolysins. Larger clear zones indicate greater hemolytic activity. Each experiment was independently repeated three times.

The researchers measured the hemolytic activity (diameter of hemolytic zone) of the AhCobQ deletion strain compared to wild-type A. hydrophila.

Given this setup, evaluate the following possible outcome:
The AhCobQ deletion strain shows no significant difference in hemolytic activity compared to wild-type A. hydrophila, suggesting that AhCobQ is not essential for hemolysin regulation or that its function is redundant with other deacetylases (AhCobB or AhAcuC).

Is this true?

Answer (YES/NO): YES